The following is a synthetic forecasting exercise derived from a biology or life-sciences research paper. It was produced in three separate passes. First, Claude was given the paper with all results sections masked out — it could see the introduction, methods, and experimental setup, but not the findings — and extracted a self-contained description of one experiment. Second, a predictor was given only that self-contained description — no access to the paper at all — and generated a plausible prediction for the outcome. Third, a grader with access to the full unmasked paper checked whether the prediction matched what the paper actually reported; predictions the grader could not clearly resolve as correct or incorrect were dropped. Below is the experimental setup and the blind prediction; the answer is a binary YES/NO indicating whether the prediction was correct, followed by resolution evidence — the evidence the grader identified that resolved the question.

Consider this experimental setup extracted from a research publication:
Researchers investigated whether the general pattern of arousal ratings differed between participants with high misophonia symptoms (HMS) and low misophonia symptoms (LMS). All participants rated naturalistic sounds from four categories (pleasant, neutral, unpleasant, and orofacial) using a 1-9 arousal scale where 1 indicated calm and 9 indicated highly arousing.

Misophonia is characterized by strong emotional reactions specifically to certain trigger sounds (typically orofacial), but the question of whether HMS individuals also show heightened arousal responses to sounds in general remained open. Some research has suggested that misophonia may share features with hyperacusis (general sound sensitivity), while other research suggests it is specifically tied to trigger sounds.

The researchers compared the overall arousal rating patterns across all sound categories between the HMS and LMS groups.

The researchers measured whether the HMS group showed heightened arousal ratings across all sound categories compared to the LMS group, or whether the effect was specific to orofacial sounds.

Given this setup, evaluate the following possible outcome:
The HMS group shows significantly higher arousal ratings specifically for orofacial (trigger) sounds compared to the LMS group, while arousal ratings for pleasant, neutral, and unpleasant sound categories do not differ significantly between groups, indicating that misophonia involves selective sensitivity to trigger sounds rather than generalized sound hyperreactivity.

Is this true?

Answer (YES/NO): YES